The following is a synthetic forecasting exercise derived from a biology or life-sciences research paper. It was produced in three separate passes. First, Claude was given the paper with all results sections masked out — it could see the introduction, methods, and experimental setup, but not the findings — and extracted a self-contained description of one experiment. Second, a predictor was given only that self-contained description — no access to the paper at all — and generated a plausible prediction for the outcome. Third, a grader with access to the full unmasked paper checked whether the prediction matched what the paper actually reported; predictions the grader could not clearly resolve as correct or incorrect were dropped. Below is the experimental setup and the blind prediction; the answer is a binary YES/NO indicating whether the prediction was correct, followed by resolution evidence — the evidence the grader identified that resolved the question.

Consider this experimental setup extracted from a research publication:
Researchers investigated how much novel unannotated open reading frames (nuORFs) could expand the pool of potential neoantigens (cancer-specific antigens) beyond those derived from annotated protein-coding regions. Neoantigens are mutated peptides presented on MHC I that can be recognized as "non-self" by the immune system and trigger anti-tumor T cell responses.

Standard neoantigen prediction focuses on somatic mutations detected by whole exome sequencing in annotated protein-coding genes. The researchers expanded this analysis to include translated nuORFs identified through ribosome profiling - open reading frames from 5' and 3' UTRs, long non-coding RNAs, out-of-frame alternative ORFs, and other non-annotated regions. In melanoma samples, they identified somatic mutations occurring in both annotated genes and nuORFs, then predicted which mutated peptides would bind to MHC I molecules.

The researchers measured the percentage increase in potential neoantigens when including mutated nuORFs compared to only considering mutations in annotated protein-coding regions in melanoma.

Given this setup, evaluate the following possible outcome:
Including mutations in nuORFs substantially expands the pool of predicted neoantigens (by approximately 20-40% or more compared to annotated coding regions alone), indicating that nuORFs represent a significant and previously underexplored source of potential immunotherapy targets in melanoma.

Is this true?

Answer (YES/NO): YES